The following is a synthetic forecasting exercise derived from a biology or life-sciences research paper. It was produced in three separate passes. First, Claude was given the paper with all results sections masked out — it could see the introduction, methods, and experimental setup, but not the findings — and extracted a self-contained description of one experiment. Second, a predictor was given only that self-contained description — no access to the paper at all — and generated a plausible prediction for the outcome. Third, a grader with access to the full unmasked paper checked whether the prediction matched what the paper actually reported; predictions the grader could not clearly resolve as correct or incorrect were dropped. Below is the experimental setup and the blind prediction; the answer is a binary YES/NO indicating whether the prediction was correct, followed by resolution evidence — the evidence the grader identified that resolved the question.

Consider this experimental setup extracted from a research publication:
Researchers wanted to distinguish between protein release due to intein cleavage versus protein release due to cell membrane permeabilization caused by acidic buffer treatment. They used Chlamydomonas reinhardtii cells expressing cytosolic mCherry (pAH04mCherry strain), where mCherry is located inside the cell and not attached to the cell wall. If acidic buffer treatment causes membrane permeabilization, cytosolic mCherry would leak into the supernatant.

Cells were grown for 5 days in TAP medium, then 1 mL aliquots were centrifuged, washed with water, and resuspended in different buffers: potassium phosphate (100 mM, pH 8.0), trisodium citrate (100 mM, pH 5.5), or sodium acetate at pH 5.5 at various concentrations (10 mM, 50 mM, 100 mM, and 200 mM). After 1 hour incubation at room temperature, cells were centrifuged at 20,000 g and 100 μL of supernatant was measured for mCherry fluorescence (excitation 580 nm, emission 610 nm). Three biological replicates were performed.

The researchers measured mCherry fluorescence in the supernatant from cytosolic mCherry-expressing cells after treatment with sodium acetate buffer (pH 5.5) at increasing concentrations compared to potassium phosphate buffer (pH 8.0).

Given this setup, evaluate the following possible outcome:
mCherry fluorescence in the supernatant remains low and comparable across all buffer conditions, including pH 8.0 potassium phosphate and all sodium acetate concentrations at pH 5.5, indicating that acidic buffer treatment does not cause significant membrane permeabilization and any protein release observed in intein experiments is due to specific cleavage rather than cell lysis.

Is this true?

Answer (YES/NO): NO